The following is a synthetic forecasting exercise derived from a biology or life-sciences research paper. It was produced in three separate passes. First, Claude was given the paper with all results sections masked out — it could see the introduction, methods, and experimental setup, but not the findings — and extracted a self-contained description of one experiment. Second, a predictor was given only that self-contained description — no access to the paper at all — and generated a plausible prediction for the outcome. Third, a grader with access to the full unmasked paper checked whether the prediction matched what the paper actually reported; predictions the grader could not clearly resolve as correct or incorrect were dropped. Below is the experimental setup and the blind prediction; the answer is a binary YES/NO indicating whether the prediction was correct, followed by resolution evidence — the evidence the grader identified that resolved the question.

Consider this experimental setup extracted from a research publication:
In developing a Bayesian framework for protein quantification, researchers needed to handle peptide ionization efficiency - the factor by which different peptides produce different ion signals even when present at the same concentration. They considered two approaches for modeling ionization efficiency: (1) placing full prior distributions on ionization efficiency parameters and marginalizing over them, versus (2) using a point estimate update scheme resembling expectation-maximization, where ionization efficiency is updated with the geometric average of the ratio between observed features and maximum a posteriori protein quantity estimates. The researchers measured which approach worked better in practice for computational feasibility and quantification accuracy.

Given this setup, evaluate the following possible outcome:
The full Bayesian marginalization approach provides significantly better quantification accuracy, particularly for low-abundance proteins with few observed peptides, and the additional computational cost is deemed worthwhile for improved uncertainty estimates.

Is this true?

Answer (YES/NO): NO